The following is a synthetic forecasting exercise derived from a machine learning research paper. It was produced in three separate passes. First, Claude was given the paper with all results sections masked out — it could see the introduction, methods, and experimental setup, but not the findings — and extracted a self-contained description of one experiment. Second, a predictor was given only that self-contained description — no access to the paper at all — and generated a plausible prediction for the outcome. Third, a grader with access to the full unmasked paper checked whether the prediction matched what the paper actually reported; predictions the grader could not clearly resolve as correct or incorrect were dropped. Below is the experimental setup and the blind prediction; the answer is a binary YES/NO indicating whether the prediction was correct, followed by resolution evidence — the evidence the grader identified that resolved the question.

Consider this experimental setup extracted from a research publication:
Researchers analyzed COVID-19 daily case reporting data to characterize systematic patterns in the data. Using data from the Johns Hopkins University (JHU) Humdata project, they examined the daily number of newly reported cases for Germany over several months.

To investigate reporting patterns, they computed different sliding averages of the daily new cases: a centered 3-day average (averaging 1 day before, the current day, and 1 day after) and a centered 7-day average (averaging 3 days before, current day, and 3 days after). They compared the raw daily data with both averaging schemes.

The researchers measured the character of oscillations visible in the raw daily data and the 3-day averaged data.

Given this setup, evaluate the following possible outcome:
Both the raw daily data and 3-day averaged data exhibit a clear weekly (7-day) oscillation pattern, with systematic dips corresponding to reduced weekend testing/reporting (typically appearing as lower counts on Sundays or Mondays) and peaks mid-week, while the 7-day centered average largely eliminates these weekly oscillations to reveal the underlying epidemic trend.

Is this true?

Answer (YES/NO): YES